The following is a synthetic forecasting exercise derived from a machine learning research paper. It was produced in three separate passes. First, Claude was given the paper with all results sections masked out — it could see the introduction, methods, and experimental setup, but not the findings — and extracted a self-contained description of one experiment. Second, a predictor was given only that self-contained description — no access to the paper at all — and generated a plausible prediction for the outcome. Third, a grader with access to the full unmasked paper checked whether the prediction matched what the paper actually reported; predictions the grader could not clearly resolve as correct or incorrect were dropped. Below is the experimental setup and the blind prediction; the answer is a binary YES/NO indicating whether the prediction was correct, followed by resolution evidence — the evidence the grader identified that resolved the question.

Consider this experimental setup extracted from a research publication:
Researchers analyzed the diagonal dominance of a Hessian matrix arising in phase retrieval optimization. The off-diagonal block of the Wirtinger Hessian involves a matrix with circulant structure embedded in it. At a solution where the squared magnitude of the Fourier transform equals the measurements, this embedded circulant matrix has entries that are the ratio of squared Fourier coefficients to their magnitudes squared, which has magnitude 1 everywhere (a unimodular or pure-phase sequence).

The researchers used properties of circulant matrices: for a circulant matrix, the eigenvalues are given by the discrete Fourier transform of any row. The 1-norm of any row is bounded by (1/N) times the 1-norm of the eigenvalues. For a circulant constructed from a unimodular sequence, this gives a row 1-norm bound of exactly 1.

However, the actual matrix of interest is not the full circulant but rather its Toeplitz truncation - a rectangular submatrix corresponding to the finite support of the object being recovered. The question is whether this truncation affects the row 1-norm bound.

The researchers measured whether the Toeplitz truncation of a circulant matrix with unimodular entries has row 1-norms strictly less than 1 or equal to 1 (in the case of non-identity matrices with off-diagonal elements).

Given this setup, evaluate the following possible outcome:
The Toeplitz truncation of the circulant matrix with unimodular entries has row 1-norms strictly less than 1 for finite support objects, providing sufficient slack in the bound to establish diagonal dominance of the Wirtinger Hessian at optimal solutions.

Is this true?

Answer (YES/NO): YES